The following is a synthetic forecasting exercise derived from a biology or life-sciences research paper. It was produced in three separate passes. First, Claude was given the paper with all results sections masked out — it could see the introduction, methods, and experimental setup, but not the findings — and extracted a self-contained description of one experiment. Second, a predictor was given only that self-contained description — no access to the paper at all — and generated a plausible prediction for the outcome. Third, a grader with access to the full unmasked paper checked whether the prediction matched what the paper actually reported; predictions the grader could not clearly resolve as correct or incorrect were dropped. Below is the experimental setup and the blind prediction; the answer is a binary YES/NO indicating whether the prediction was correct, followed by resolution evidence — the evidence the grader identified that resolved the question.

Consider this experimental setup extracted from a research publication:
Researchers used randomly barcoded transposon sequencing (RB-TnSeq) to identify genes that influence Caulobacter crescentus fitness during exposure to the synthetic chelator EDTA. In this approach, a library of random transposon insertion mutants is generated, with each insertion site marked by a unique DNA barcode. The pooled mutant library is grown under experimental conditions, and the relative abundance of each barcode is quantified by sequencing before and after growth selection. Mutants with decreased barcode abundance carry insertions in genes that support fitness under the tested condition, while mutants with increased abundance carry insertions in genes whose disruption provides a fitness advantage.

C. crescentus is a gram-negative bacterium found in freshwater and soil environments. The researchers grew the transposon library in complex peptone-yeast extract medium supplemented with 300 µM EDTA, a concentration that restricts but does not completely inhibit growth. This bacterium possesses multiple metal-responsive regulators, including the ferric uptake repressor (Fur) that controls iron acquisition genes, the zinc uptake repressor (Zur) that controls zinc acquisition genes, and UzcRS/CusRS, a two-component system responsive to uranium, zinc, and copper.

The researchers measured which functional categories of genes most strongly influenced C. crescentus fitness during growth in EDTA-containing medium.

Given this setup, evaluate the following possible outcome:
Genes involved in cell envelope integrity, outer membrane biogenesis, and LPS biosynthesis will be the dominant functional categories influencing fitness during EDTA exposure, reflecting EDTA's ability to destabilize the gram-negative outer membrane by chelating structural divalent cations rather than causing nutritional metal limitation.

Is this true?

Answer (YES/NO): NO